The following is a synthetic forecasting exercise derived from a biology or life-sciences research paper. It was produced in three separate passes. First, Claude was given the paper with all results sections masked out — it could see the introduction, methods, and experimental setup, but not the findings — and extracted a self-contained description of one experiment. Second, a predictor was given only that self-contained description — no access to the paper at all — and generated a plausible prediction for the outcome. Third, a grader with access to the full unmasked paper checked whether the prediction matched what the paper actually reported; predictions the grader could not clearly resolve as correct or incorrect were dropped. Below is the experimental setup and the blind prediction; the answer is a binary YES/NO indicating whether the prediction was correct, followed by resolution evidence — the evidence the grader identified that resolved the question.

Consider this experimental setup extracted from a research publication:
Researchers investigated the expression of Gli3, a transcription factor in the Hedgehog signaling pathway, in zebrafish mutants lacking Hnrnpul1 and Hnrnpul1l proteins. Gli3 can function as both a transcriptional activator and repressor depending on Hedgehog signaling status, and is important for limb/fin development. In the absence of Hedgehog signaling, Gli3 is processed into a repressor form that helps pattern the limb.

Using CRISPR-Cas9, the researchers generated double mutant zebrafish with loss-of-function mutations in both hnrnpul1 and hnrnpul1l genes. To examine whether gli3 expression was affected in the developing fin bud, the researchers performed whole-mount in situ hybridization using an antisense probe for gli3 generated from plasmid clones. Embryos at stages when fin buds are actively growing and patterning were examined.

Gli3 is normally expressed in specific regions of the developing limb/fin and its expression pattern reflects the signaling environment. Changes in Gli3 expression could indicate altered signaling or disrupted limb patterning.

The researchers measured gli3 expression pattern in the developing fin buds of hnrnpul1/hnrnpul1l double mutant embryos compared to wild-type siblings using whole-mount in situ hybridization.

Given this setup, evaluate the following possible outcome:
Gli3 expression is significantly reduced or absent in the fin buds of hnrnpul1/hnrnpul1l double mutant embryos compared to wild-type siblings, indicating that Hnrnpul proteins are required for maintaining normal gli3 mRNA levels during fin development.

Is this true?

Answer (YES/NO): NO